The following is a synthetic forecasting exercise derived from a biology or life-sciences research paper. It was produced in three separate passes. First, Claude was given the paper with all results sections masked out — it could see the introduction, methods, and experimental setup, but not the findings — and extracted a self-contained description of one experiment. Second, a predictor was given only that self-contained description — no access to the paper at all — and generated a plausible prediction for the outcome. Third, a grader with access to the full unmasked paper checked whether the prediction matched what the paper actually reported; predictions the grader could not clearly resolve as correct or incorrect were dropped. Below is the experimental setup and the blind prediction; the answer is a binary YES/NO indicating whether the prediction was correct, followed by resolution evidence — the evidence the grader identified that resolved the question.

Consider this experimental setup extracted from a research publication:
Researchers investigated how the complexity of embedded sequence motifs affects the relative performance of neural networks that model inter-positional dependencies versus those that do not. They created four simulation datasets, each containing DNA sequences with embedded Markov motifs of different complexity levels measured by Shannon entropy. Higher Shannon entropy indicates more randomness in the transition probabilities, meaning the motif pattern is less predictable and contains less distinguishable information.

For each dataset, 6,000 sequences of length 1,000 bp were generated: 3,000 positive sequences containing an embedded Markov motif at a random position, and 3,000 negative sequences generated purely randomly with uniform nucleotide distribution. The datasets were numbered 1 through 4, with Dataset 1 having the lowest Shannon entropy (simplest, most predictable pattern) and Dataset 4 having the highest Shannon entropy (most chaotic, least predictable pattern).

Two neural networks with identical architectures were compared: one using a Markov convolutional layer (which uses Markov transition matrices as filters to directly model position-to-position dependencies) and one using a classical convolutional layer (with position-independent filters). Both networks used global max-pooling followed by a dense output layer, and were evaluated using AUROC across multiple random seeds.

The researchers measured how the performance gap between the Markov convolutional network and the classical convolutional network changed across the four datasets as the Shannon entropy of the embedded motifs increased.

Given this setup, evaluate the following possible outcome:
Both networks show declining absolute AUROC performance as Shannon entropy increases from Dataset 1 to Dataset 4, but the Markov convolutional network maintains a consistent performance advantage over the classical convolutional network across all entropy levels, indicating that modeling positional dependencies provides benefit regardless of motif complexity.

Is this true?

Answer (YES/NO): NO